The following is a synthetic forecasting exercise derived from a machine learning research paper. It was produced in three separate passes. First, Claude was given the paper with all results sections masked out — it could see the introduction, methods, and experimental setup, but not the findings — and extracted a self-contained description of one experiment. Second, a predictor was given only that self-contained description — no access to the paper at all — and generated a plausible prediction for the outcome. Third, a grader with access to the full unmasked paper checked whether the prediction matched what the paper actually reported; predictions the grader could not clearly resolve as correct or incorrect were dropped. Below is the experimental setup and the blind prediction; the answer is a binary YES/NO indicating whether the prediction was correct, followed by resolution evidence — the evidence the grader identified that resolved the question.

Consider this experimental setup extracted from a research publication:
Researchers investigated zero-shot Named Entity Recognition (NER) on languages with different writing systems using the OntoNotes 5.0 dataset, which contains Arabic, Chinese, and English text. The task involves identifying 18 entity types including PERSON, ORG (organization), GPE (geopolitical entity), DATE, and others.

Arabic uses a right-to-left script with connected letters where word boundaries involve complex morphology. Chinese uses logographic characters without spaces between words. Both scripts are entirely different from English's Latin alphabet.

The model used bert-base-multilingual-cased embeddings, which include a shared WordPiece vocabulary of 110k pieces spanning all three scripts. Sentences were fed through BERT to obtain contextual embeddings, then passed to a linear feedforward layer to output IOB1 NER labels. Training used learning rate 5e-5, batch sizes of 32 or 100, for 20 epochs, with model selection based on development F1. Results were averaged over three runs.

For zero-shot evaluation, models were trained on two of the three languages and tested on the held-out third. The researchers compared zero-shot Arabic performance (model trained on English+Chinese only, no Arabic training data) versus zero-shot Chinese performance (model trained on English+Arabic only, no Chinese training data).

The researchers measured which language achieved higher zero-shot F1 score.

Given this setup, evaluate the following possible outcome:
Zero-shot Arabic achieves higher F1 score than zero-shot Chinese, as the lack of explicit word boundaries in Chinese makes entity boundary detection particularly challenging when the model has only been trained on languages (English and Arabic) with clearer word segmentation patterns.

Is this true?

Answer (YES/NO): NO